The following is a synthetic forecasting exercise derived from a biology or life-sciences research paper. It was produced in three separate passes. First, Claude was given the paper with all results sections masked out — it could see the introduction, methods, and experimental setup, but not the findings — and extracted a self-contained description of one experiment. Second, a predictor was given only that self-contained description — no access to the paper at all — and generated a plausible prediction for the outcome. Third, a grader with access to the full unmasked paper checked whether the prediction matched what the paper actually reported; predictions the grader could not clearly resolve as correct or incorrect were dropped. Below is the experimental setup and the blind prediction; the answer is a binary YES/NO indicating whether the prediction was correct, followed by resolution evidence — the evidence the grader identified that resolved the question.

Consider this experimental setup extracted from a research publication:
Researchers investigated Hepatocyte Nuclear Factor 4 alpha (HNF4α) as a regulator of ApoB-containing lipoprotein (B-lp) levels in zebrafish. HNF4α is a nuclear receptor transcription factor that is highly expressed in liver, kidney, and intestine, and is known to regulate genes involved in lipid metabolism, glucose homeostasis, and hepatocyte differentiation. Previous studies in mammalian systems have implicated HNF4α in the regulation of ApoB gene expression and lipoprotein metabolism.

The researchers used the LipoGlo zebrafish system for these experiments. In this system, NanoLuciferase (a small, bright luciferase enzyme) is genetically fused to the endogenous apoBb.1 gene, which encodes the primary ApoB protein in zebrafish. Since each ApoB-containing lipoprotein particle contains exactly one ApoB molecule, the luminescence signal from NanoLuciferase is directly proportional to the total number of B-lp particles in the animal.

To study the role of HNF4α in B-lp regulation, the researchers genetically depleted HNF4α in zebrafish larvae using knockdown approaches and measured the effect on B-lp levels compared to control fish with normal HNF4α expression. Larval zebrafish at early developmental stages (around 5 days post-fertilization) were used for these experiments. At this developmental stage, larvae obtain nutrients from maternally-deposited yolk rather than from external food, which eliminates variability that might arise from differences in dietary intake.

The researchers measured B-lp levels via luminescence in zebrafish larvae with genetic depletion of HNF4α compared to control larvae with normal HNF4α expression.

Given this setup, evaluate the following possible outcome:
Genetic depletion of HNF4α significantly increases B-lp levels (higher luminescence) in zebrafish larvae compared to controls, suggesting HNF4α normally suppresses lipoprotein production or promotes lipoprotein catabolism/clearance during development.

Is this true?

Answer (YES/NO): NO